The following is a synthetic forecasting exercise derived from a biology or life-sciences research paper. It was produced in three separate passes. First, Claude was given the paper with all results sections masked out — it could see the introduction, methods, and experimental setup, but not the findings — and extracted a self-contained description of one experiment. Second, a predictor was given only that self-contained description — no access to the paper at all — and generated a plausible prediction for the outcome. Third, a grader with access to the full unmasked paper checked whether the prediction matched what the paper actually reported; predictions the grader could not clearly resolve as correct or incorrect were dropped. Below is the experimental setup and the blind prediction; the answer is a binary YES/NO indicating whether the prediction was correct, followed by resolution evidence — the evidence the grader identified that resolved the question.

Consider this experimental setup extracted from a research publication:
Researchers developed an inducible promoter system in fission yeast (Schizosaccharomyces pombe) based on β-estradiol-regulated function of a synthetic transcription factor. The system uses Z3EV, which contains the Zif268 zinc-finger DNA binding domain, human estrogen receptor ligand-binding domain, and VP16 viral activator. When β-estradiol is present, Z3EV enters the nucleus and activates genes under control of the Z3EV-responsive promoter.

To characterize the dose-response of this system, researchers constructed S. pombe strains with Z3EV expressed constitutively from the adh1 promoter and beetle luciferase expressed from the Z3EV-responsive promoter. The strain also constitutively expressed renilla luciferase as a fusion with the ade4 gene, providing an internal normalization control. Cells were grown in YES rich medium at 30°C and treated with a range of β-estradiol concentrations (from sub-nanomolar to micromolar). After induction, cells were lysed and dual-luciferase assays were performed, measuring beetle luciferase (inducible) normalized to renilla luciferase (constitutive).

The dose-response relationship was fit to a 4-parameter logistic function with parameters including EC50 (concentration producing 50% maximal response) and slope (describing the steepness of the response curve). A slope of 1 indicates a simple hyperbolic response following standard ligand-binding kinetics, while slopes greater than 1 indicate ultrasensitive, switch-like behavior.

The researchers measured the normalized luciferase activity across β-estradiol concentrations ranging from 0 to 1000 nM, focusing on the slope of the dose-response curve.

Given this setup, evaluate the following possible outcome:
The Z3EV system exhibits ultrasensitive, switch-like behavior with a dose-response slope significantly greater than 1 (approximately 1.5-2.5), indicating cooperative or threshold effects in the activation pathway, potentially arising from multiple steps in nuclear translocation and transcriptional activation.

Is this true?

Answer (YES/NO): NO